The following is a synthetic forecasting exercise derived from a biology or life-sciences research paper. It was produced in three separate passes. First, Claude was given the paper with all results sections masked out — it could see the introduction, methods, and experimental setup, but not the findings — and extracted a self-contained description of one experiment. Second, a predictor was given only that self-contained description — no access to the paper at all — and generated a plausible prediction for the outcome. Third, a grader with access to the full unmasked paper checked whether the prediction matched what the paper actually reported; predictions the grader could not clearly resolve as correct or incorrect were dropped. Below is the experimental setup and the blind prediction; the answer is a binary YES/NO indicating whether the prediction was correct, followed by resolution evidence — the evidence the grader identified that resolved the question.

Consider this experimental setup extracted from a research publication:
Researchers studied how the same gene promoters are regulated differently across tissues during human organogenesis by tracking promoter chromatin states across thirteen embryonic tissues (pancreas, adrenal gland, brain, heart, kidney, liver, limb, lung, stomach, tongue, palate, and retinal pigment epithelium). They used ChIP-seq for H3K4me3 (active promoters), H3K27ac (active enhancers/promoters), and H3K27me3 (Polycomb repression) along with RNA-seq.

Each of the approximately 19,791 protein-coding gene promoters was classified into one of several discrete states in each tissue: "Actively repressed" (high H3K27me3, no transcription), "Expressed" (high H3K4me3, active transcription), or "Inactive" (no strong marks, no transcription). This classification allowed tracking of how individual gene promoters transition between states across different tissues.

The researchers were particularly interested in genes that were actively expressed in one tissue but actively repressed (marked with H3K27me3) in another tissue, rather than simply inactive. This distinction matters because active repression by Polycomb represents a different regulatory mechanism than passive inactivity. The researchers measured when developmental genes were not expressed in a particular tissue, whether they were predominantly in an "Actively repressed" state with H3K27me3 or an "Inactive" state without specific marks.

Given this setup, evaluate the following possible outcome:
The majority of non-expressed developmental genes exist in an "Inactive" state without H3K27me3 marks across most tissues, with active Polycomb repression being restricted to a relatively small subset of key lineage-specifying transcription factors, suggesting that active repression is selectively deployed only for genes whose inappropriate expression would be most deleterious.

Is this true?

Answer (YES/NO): NO